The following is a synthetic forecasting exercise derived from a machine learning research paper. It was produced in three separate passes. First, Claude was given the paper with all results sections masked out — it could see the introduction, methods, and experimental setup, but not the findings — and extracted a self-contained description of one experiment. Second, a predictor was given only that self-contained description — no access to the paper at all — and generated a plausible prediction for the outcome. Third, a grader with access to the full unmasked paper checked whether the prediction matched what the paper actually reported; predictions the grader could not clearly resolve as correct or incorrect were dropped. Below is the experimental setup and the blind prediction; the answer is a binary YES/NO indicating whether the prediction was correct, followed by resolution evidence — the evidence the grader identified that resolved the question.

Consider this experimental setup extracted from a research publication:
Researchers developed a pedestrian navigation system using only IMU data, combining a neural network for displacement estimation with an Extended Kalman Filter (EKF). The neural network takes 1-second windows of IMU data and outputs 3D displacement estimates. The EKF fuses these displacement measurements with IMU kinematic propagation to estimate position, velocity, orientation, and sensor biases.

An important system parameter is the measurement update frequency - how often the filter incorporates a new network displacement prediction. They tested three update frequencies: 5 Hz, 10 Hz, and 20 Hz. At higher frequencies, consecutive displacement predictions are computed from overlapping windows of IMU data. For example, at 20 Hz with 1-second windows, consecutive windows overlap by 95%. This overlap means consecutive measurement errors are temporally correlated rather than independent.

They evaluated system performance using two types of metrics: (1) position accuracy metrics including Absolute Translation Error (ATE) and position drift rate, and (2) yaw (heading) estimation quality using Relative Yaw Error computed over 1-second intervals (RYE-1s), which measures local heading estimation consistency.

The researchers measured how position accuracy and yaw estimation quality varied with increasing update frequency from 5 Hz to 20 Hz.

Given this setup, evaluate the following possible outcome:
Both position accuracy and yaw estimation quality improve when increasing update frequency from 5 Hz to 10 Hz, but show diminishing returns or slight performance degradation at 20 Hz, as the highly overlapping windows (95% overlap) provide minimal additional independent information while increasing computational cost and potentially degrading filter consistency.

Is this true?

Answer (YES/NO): NO